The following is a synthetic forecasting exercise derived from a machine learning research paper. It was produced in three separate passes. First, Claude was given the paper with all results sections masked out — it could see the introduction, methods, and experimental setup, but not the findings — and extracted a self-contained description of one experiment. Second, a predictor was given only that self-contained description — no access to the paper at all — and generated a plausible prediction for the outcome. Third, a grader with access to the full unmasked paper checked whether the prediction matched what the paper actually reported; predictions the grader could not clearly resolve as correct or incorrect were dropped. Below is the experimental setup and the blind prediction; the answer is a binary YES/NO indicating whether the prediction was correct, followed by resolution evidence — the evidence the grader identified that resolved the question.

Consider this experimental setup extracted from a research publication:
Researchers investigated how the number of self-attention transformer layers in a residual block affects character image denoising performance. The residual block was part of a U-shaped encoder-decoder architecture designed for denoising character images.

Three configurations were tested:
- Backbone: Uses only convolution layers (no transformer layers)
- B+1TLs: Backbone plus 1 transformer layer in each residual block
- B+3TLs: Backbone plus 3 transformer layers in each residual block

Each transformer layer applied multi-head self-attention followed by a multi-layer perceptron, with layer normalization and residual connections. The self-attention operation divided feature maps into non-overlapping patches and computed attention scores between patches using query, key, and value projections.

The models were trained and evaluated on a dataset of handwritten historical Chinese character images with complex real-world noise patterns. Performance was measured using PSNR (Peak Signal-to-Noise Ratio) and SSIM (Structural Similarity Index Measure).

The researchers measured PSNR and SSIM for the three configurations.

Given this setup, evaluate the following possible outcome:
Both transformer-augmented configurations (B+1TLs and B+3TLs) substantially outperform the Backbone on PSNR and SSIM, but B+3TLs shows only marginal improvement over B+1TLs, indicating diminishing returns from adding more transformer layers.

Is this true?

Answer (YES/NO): NO